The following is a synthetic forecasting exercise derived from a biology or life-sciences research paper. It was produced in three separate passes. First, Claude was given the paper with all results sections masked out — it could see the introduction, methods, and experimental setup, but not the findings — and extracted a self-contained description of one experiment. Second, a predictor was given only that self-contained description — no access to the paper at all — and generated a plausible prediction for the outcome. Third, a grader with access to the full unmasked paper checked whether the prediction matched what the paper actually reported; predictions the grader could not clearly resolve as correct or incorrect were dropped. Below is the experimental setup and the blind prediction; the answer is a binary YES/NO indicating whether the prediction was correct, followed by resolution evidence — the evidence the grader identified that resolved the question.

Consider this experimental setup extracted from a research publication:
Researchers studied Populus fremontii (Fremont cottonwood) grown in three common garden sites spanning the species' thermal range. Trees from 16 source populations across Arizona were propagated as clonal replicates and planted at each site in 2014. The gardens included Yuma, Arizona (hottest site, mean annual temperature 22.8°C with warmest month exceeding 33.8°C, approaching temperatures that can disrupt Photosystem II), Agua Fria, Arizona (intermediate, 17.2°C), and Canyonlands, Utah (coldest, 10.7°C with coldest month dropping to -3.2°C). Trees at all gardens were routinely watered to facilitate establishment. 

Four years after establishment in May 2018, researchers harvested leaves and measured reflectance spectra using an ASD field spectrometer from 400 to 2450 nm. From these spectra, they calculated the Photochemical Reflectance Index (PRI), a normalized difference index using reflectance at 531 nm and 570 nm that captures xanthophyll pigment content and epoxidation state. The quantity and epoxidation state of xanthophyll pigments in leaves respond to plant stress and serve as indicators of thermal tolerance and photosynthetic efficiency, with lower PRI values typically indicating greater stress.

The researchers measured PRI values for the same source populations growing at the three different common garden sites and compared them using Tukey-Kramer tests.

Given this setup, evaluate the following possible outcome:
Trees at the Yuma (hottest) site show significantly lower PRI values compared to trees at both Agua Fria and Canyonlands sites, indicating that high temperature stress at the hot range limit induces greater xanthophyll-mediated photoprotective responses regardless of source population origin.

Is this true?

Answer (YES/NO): YES